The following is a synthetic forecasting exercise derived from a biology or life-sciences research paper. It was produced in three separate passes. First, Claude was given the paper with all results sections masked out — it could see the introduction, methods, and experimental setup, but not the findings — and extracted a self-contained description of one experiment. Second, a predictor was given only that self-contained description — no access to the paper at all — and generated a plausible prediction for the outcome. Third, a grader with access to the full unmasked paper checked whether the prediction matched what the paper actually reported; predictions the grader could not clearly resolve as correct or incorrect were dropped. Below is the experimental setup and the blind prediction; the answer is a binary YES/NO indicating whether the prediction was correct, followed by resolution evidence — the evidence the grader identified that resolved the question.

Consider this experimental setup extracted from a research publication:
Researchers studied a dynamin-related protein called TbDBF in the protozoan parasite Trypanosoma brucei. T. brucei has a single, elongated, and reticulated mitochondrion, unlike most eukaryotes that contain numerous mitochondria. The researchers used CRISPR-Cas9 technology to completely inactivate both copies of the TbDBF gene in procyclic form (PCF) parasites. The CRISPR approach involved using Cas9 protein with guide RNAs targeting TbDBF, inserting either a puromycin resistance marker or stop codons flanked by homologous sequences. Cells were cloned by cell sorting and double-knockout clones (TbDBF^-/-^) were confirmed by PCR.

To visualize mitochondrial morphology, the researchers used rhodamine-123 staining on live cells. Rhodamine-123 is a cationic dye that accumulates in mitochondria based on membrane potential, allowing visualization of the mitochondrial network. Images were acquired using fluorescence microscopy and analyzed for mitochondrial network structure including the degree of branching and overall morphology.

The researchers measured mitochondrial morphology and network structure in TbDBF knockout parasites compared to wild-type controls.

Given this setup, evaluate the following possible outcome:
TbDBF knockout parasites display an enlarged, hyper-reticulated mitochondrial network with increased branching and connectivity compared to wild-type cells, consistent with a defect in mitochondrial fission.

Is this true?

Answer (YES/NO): NO